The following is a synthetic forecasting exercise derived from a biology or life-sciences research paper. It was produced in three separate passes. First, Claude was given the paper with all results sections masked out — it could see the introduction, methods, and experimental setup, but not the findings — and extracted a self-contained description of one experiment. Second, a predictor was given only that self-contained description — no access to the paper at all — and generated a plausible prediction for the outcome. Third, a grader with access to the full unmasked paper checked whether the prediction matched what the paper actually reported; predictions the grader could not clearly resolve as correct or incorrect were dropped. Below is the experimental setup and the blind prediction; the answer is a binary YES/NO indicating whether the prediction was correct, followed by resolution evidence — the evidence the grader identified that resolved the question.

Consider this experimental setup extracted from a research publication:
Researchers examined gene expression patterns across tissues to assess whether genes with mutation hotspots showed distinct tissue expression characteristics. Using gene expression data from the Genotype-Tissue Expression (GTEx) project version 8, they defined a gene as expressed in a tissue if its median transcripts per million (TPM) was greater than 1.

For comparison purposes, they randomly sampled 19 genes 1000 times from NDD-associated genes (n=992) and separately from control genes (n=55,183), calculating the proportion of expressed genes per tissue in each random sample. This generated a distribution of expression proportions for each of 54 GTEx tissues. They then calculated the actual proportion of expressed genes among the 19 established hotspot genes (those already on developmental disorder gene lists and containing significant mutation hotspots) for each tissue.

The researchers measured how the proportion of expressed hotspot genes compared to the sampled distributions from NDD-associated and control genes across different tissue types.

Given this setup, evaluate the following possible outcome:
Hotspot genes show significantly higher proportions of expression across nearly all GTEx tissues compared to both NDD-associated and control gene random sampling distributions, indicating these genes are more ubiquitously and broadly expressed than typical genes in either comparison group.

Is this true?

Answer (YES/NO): NO